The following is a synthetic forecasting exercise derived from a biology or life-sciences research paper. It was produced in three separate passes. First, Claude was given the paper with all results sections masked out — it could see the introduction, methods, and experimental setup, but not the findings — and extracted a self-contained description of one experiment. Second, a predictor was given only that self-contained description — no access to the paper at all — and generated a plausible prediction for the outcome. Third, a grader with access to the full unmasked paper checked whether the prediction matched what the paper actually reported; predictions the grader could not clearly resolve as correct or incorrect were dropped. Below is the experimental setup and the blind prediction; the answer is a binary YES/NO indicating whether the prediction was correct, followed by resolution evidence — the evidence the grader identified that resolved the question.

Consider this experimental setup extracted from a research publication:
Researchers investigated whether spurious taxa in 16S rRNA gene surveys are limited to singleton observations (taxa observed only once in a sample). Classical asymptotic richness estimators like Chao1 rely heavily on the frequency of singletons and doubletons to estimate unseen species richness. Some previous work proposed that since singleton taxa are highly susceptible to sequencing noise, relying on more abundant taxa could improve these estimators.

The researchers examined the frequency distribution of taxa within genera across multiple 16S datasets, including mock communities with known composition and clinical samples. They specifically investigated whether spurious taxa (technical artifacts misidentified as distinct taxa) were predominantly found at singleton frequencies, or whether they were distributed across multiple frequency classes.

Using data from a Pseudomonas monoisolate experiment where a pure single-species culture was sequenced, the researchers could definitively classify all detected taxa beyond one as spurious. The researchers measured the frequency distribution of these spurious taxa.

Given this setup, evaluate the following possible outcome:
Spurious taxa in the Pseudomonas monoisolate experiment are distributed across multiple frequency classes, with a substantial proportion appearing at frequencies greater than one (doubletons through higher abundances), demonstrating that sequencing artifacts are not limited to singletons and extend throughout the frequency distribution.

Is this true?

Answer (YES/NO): YES